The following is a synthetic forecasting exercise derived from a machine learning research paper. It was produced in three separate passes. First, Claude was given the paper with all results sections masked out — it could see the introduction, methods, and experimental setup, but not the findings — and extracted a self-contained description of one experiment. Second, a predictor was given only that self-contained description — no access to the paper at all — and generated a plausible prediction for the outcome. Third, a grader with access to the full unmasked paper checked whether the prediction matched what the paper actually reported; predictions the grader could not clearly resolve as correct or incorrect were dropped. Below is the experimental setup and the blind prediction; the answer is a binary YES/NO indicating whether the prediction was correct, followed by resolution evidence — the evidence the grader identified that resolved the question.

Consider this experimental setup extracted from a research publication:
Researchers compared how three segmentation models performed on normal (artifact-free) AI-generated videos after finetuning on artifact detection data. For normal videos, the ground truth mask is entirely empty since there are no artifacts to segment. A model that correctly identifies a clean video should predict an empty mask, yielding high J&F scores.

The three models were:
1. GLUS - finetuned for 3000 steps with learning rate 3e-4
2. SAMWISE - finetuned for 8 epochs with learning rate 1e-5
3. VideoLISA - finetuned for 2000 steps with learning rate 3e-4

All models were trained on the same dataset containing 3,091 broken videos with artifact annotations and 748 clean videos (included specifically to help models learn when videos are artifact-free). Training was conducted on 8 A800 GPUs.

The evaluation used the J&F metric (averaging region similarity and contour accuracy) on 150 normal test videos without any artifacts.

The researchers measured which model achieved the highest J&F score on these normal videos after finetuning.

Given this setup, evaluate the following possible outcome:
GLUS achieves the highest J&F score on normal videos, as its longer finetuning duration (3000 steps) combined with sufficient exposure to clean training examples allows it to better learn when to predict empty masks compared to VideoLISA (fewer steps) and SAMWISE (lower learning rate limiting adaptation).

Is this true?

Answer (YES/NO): NO